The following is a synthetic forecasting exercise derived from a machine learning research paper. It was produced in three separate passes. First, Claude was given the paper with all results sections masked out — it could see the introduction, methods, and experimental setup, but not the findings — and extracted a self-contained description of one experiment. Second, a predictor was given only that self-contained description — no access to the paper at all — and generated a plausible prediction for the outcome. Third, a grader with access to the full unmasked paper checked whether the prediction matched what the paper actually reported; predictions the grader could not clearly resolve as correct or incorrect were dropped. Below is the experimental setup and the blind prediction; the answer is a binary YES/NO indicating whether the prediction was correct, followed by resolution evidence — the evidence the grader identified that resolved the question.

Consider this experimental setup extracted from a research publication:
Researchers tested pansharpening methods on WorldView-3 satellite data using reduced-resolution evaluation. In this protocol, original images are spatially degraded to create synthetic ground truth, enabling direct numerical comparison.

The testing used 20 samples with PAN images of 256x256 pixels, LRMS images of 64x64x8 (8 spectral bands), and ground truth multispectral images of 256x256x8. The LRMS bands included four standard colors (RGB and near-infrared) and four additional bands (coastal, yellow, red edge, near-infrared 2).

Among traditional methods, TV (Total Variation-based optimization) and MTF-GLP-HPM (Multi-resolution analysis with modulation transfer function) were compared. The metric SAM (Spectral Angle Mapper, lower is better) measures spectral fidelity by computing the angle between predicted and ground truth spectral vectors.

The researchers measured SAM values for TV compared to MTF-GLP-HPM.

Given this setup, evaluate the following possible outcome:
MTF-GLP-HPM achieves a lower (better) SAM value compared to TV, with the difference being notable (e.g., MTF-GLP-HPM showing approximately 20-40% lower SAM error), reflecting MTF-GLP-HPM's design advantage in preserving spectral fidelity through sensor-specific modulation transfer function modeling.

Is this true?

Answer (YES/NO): NO